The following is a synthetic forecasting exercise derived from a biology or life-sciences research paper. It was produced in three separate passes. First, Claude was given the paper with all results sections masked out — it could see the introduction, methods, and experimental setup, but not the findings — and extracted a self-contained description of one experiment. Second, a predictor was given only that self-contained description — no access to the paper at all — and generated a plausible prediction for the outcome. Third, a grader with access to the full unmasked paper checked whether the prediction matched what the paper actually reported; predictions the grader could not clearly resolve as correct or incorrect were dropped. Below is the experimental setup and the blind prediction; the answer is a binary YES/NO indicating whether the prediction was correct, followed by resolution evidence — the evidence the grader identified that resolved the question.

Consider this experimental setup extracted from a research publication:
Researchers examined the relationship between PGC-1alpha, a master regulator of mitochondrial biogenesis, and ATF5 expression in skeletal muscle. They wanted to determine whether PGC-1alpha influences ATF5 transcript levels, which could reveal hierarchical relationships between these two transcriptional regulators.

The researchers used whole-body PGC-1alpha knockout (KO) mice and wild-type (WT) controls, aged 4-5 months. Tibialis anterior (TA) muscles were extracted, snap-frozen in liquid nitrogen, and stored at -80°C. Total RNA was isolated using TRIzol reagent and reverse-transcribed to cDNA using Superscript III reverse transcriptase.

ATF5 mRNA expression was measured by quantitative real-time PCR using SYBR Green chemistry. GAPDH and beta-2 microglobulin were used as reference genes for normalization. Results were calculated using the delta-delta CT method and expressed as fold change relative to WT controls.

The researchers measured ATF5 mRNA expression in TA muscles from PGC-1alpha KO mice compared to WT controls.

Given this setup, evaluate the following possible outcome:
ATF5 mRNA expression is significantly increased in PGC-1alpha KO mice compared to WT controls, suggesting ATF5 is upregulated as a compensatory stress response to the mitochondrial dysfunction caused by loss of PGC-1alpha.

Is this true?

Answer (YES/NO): NO